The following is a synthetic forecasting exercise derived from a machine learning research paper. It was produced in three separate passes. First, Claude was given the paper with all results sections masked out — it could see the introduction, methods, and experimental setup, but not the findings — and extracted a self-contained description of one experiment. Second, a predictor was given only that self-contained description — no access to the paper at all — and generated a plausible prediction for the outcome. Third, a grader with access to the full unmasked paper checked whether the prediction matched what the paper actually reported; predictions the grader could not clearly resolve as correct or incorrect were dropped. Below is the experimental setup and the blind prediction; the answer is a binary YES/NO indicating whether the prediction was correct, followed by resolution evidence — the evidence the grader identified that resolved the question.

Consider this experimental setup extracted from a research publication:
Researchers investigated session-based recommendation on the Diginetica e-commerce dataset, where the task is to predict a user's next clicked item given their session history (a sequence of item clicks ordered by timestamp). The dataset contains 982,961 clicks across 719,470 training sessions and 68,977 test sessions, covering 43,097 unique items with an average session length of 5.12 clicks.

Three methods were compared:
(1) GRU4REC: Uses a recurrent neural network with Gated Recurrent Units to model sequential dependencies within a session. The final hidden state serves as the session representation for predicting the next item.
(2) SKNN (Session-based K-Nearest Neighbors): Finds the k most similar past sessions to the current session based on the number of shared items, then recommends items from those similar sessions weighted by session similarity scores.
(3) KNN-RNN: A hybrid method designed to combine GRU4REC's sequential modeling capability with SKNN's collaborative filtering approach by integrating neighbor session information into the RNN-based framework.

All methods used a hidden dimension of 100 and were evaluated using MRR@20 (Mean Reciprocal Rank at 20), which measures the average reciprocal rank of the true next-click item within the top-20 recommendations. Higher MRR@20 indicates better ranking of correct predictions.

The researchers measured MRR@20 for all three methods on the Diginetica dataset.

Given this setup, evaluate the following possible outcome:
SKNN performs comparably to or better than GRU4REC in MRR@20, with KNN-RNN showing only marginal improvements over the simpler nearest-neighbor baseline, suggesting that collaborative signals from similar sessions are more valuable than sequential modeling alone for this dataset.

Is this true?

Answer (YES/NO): NO